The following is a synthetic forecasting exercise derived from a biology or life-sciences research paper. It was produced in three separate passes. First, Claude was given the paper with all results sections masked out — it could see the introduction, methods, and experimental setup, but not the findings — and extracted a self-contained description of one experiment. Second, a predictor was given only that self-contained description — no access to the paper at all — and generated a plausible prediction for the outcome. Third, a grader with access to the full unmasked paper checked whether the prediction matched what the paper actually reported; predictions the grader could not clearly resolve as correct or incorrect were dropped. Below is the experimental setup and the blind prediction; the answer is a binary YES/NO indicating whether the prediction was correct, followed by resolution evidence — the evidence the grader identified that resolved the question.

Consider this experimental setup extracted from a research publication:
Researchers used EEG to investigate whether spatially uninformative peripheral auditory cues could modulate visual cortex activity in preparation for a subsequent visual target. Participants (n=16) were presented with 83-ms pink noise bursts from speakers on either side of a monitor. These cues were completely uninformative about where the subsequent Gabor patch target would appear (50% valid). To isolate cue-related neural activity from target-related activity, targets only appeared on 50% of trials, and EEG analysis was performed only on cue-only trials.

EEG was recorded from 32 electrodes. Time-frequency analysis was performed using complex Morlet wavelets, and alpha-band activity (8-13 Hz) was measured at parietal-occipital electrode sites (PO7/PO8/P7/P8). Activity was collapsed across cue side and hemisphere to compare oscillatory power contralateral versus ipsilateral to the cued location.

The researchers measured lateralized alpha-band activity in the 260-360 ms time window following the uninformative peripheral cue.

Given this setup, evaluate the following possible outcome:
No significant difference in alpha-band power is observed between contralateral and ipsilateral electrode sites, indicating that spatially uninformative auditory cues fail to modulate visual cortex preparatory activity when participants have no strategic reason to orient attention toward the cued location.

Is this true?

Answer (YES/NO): NO